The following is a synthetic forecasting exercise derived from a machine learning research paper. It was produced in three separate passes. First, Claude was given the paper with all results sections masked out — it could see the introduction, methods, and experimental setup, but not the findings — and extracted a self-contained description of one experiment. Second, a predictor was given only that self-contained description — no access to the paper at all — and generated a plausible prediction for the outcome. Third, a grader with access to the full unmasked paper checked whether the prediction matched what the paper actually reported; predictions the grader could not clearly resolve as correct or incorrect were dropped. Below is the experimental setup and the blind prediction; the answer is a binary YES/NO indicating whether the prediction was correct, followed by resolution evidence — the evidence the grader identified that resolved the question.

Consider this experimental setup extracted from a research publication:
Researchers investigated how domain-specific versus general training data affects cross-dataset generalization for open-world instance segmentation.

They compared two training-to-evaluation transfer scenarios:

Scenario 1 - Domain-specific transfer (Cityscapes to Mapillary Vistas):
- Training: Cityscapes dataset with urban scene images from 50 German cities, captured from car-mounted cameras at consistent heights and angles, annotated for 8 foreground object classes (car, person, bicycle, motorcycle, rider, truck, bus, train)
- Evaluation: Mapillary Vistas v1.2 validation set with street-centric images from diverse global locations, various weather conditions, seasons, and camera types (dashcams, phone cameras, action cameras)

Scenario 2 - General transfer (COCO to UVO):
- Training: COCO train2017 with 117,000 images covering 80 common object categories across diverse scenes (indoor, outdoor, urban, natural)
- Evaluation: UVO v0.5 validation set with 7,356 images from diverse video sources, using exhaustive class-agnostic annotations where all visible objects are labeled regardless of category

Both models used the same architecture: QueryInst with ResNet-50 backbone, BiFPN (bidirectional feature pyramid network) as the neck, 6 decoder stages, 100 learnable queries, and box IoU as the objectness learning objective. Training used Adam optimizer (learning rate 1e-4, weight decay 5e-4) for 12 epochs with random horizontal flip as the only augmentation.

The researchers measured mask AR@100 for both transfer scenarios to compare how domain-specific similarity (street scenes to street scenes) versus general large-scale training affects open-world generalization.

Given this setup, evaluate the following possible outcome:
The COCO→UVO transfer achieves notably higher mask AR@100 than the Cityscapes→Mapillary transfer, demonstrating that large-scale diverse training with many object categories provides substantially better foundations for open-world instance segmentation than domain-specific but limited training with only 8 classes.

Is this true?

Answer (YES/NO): YES